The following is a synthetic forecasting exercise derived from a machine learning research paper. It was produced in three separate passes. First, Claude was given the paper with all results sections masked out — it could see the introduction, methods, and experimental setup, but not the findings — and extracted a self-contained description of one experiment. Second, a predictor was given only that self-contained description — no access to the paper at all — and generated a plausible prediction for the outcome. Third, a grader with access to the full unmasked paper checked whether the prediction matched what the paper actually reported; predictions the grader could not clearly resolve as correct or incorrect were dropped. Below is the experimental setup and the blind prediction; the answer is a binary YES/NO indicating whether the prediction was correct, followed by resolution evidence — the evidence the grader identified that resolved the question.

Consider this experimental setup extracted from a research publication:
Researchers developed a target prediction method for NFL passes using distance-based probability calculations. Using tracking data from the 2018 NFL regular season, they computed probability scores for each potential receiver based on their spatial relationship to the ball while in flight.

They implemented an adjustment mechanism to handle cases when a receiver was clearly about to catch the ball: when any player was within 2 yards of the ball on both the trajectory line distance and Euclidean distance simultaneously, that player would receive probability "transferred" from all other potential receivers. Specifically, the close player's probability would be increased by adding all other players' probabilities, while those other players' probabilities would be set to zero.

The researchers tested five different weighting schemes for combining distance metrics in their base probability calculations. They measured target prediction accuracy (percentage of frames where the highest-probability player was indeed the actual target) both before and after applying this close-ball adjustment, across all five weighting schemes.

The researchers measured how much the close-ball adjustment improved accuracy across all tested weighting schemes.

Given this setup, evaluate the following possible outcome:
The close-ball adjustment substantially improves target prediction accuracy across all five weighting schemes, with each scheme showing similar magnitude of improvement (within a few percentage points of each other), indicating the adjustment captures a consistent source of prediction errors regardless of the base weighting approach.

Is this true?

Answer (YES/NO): NO